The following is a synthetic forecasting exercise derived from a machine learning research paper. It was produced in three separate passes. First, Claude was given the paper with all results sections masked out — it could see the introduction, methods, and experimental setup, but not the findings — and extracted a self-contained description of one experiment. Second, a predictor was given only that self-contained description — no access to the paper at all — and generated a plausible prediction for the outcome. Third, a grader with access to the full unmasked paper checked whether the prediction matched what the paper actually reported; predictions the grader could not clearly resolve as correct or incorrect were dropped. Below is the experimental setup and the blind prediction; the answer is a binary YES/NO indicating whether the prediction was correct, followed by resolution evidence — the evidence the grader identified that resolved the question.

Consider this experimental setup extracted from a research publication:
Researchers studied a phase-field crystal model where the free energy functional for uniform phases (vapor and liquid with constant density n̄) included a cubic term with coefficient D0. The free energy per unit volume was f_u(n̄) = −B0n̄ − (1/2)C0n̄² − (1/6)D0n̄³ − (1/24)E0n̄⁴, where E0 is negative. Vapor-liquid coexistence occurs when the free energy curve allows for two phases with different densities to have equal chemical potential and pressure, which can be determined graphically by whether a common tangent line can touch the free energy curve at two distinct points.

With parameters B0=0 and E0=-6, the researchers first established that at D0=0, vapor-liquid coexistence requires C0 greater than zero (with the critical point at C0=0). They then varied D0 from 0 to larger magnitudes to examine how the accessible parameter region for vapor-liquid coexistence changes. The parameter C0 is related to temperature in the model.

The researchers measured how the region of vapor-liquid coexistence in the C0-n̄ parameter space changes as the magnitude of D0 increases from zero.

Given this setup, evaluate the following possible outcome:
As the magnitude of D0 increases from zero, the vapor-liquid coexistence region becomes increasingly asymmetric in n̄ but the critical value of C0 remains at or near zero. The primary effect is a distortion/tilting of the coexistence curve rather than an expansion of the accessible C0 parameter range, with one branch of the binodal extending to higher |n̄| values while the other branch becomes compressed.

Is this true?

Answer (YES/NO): NO